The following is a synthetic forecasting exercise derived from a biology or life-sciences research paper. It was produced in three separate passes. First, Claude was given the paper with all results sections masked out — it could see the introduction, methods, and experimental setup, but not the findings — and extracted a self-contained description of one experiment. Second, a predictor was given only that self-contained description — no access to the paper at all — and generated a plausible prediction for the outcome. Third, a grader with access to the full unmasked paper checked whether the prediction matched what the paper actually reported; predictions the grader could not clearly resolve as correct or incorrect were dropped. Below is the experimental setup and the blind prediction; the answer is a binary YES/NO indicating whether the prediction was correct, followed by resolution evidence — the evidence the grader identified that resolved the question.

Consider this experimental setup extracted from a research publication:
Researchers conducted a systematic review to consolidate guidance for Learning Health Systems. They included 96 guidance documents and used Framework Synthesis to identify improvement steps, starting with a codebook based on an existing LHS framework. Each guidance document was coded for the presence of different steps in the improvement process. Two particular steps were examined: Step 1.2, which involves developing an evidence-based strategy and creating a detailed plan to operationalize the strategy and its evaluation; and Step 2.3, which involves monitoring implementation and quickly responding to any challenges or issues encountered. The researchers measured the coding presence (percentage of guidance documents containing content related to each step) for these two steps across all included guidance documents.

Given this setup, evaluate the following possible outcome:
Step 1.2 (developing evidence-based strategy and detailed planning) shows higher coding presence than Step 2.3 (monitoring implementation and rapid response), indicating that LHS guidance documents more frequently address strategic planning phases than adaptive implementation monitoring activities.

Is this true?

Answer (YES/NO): YES